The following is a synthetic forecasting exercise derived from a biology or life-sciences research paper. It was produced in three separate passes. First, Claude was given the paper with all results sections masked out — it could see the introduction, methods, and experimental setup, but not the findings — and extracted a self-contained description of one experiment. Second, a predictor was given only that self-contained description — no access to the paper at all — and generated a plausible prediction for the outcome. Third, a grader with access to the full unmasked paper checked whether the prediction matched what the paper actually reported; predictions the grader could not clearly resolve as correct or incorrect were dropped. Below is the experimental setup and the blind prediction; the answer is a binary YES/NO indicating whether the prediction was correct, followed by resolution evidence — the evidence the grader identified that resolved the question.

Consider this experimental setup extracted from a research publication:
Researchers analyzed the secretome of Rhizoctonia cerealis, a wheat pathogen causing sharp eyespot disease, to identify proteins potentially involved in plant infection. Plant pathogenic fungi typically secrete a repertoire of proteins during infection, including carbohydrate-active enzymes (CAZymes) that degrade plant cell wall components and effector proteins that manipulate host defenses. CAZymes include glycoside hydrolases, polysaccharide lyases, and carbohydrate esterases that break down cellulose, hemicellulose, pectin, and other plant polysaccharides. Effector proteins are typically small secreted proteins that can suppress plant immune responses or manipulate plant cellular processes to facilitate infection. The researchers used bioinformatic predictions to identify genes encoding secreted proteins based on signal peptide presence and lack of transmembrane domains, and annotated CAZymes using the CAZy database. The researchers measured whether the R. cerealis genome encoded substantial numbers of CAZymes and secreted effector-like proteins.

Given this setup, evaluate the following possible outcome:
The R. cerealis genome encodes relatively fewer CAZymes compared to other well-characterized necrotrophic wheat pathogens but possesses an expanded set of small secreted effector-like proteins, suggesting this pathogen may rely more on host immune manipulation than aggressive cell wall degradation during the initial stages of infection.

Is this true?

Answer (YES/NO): NO